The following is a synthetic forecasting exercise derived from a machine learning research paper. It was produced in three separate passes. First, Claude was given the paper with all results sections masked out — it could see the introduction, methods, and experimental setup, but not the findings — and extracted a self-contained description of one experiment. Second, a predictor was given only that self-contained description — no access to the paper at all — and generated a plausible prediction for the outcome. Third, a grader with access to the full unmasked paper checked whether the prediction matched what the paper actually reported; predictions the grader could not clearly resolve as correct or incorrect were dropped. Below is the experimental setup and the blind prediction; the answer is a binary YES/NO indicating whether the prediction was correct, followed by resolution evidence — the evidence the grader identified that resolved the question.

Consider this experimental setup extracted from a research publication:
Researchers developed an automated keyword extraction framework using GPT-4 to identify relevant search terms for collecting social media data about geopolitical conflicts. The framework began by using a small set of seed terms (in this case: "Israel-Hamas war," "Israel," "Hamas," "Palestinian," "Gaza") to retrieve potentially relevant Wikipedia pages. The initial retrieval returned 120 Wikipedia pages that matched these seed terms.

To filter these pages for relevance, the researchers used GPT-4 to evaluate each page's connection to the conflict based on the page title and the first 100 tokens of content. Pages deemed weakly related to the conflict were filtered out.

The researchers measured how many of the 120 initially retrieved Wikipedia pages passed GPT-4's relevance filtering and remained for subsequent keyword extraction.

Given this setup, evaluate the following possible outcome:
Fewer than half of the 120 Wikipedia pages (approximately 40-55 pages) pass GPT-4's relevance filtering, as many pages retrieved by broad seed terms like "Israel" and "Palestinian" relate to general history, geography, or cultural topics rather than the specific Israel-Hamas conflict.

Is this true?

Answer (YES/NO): YES